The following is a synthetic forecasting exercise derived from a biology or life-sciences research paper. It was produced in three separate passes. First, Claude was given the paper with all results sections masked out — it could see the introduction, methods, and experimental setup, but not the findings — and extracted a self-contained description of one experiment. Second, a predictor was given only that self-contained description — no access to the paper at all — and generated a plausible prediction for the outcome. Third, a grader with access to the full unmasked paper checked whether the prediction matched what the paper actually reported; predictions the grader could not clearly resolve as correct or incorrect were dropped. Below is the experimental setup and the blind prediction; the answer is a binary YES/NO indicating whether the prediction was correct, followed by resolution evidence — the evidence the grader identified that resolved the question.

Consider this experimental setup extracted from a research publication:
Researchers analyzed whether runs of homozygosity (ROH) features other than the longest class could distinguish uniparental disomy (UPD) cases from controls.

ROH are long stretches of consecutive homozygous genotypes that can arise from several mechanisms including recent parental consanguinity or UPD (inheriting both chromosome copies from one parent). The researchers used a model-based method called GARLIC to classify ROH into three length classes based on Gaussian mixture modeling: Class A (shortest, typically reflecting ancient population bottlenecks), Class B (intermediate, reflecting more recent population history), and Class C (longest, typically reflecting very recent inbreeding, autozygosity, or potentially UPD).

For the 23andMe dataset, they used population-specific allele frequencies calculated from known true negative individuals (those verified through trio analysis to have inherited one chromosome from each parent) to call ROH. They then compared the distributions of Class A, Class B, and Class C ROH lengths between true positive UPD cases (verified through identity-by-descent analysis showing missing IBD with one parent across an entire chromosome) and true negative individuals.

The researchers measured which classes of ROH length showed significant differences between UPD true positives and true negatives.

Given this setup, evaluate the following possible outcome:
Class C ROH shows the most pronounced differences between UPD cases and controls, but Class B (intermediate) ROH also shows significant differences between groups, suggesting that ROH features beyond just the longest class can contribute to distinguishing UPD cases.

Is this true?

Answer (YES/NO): NO